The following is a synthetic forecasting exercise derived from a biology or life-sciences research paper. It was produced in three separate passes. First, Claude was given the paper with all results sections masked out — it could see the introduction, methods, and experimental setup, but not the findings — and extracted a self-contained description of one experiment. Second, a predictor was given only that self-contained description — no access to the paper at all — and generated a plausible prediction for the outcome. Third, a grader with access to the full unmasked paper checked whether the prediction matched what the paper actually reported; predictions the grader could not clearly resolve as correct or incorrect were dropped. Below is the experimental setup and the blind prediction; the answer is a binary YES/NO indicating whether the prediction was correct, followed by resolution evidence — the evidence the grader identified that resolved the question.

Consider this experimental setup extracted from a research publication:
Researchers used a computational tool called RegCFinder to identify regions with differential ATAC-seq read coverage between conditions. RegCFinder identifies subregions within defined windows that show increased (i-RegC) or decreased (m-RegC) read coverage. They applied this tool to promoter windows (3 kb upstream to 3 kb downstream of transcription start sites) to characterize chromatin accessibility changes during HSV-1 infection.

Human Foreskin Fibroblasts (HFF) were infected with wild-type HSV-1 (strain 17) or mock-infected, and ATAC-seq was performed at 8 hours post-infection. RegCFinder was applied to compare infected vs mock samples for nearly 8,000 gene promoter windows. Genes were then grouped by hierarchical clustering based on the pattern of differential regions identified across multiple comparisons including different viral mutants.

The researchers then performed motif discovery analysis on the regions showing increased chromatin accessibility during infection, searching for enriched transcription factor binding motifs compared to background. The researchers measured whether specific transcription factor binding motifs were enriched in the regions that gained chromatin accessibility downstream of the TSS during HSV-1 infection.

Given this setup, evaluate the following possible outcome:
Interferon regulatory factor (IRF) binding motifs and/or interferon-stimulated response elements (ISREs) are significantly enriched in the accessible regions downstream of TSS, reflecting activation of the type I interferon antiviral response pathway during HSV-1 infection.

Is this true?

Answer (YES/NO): NO